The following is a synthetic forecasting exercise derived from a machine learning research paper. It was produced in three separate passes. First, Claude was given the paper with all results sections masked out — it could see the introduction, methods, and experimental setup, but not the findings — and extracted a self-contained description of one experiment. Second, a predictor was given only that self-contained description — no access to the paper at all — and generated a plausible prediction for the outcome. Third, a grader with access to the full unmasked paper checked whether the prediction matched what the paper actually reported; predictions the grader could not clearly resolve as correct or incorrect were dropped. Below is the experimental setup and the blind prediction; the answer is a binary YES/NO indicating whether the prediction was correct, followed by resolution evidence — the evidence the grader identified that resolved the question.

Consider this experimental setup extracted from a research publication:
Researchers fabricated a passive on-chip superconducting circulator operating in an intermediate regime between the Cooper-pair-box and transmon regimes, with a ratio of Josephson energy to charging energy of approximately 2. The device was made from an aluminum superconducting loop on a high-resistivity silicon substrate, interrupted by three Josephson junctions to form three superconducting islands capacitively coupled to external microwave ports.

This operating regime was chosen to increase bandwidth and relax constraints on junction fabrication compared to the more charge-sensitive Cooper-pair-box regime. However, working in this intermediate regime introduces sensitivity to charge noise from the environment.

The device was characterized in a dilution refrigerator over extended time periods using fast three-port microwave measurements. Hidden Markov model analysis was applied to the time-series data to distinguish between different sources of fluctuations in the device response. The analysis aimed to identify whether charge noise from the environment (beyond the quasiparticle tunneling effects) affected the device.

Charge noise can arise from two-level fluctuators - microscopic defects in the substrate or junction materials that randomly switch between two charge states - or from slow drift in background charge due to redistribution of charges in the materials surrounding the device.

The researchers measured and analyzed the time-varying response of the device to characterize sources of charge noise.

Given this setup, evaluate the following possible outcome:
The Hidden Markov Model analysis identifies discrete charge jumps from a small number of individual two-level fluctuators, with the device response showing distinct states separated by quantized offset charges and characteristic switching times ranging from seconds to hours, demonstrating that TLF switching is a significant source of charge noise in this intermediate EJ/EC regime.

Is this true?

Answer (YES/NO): NO